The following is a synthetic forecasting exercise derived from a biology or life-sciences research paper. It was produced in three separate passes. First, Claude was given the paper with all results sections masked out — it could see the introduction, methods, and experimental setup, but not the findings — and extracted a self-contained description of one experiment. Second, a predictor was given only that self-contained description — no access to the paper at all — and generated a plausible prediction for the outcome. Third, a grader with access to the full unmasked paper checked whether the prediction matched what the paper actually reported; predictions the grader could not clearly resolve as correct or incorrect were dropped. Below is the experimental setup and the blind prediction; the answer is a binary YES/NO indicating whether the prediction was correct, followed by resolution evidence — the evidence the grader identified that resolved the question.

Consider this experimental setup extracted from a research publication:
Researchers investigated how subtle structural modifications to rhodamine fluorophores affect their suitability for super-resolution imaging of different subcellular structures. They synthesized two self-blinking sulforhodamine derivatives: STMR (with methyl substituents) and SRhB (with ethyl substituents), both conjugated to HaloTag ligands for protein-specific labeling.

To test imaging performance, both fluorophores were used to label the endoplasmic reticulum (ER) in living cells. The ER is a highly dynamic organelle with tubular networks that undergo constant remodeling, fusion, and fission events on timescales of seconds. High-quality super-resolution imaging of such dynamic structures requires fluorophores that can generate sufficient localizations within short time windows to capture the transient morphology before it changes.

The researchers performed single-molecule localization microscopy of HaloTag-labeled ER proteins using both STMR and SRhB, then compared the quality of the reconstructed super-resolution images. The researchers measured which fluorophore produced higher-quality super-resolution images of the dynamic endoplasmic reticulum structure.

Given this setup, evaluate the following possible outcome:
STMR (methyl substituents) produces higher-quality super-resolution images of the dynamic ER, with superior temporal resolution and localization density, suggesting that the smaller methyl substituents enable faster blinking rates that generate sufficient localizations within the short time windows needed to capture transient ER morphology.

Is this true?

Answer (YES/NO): NO